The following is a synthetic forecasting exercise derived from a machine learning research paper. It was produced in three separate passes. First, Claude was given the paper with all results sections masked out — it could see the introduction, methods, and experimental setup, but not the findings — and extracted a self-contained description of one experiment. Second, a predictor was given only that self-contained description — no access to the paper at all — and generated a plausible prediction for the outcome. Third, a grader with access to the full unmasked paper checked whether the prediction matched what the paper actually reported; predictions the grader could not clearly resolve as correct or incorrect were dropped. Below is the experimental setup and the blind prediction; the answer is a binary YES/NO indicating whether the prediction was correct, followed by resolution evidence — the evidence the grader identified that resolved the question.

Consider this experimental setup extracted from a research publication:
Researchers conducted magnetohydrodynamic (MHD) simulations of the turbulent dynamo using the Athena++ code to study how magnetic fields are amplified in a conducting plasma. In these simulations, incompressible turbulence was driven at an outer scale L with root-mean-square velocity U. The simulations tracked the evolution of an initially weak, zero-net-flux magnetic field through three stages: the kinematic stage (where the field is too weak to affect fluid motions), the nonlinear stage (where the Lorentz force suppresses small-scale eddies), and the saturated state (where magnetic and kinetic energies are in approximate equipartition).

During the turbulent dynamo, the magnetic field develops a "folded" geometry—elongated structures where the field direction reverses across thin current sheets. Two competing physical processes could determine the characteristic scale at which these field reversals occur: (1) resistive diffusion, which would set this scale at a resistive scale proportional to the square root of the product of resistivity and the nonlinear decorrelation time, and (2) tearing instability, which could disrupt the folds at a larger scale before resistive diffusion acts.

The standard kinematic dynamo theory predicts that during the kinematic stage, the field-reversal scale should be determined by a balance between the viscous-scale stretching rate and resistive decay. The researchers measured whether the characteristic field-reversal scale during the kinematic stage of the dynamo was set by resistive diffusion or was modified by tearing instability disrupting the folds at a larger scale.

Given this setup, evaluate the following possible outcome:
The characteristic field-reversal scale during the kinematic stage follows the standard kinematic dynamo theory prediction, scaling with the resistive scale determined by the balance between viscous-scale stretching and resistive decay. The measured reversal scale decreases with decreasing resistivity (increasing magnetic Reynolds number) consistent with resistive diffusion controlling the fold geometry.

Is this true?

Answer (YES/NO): YES